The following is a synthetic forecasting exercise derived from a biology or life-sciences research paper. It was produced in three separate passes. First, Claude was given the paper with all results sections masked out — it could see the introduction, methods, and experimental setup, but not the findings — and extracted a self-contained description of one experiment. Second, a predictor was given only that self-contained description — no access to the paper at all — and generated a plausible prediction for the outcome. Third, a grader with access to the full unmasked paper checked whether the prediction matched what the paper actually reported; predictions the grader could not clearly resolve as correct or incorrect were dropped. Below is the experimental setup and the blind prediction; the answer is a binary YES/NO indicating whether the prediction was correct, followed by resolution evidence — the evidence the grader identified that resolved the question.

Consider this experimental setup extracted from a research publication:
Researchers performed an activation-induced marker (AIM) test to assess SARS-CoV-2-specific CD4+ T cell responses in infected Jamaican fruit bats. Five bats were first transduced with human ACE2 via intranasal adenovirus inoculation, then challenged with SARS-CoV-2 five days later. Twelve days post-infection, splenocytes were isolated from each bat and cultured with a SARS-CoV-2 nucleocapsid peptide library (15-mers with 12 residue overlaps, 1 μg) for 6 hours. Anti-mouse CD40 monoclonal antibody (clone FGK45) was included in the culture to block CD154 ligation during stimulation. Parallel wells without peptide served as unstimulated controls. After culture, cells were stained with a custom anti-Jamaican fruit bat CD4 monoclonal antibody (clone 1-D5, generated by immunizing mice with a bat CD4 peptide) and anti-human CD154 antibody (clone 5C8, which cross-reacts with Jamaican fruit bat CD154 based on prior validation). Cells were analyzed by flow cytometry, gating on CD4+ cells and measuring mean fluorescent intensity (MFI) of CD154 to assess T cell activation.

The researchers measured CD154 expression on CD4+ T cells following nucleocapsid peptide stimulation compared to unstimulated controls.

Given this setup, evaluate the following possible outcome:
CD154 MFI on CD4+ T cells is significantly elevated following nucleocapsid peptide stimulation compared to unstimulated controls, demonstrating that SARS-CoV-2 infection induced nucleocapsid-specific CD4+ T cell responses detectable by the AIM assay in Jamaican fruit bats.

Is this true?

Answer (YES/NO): YES